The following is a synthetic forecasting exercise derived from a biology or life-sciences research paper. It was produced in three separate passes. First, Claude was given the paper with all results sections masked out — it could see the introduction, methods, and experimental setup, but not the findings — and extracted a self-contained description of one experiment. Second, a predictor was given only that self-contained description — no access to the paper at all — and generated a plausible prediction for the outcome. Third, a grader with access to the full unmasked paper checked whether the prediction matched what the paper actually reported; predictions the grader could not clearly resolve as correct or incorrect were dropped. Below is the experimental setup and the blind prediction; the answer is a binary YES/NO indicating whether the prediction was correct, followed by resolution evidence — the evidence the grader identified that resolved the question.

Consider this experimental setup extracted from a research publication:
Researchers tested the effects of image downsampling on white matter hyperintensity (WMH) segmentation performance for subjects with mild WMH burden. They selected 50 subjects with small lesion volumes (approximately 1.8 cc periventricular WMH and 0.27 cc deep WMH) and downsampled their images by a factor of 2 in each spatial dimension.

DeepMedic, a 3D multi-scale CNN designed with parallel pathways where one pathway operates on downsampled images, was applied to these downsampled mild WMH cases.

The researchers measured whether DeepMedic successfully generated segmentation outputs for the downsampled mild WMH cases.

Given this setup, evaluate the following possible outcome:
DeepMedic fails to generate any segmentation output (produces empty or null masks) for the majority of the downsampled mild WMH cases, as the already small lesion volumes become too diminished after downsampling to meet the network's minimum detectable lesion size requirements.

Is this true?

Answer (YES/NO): YES